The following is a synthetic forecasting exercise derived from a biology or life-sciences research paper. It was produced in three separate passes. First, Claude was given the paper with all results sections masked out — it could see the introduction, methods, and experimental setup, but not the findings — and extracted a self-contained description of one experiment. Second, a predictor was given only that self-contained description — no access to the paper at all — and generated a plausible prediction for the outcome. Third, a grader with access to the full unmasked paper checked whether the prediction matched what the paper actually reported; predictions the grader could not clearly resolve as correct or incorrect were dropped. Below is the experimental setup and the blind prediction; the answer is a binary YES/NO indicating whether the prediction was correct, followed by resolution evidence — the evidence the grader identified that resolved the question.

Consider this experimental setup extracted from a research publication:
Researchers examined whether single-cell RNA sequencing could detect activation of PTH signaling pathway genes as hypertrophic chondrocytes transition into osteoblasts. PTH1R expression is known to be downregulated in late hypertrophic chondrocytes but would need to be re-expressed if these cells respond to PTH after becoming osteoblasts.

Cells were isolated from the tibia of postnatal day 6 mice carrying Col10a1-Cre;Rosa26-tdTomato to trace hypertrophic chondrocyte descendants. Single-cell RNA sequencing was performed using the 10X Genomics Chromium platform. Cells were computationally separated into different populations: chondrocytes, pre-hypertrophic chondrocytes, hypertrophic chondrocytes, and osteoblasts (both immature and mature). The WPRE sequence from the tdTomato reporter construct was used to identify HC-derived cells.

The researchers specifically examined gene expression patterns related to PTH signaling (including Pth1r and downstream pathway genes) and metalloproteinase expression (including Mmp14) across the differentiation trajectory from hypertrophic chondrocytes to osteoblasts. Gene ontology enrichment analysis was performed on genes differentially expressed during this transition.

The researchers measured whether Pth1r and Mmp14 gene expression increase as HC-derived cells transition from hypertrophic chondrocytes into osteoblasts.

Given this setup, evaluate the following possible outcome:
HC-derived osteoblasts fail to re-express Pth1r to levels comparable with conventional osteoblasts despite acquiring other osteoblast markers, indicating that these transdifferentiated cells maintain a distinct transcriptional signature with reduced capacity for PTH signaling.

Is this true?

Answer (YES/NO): NO